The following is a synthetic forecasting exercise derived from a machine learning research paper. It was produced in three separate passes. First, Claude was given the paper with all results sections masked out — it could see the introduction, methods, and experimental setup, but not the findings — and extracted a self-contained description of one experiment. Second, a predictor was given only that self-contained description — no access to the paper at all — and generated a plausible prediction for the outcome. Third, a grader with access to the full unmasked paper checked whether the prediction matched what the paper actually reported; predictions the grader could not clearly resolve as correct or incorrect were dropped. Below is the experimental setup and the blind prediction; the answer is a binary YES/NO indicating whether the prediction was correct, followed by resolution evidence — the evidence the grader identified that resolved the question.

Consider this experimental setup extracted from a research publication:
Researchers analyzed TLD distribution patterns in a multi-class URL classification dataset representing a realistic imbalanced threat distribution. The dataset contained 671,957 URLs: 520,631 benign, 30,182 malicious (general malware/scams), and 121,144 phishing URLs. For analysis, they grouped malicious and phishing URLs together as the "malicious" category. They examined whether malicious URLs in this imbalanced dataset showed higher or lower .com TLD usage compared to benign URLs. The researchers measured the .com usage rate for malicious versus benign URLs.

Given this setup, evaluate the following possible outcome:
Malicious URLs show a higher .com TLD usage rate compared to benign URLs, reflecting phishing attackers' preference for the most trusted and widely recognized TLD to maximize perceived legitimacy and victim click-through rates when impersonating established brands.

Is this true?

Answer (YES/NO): YES